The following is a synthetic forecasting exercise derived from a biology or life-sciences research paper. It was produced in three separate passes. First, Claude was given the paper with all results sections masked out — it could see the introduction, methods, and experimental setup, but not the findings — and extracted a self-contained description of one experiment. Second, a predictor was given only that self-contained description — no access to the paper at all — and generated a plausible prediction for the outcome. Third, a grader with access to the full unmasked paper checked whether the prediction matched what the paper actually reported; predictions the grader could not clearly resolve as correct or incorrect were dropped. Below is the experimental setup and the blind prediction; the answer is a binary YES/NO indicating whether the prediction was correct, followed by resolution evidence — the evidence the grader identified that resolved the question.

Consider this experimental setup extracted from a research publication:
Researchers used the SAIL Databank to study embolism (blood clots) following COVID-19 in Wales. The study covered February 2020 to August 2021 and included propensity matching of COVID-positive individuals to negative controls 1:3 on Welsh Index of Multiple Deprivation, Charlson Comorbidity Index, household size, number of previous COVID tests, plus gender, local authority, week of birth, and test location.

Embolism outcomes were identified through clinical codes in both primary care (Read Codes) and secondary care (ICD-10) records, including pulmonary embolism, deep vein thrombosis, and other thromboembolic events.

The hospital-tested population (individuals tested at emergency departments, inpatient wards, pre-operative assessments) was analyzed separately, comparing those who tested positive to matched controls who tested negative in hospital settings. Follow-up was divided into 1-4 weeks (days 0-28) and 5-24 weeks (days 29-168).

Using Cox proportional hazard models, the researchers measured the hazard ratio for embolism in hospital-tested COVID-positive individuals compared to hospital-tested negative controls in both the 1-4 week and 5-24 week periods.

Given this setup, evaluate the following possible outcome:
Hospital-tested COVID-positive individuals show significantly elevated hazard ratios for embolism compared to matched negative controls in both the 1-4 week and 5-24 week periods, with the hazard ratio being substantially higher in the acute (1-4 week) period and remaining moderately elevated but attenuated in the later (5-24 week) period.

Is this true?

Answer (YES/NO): NO